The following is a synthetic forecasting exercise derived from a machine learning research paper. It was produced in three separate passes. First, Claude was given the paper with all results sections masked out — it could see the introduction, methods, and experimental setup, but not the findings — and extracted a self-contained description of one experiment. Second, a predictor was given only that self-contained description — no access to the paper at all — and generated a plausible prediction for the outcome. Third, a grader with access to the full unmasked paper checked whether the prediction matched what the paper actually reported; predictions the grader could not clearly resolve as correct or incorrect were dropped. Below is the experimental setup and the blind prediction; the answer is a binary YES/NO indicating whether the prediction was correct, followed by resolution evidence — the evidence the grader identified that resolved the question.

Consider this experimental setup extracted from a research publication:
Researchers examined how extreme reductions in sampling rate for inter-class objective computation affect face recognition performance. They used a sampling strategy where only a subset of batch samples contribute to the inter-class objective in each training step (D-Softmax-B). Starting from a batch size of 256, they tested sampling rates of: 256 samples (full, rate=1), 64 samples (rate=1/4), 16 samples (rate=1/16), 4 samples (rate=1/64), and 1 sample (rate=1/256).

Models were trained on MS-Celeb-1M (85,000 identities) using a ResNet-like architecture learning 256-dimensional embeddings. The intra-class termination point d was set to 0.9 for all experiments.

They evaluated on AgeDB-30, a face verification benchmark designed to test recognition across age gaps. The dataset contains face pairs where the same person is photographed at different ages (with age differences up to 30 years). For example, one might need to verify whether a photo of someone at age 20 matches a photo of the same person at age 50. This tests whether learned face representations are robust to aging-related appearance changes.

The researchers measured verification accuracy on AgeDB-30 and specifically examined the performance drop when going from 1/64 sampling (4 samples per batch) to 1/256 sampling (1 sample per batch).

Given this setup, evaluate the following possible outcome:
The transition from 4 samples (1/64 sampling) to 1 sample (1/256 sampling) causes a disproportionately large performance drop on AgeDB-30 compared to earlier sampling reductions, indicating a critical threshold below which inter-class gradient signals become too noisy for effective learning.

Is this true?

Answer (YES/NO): NO